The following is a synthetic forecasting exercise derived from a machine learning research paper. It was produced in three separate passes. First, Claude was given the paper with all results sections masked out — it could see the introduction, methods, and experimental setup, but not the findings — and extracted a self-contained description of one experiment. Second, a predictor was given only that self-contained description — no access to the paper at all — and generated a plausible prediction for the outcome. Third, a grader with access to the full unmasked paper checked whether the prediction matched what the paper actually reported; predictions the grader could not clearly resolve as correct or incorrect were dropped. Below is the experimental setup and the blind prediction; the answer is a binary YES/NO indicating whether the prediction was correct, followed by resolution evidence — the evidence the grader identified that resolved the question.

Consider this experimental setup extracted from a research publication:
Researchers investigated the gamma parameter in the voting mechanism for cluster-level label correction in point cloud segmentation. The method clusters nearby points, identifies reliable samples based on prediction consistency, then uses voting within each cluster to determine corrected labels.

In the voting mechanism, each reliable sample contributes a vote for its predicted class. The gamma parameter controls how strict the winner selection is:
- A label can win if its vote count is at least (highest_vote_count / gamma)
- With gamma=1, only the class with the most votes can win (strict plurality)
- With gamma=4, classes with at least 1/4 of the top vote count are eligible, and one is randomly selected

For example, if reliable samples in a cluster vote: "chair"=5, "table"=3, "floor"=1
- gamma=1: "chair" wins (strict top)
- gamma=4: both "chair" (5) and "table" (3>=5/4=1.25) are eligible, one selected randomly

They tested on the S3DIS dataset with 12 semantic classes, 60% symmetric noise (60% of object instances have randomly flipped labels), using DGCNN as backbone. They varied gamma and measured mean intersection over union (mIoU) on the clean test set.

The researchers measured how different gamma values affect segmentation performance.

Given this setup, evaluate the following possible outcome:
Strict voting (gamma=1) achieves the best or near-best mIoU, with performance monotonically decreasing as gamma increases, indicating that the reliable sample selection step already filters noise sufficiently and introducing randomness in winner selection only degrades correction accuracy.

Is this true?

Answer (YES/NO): NO